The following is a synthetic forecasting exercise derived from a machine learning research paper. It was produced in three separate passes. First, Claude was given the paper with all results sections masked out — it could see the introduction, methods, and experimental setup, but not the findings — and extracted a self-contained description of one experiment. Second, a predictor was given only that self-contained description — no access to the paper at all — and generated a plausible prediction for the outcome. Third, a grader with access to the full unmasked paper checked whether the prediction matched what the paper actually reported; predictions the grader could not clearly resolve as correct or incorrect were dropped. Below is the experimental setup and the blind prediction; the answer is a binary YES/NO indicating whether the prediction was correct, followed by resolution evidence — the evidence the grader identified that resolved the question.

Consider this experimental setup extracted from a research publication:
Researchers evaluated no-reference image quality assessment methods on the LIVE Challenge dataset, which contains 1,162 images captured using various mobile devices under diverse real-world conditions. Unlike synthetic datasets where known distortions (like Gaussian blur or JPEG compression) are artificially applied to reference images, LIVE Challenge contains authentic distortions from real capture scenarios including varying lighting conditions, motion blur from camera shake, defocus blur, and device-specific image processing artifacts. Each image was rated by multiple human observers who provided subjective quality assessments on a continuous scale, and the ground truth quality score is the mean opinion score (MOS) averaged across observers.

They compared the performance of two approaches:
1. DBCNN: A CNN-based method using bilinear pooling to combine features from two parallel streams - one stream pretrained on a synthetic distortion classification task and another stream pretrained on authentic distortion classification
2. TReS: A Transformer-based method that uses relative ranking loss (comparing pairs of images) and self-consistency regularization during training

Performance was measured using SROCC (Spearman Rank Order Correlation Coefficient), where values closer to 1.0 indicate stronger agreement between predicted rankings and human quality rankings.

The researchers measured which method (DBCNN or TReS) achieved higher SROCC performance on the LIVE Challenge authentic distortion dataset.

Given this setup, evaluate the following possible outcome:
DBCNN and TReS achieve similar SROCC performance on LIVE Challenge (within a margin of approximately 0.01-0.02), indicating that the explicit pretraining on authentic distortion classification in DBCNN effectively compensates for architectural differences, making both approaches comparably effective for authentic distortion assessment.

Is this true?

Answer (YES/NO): NO